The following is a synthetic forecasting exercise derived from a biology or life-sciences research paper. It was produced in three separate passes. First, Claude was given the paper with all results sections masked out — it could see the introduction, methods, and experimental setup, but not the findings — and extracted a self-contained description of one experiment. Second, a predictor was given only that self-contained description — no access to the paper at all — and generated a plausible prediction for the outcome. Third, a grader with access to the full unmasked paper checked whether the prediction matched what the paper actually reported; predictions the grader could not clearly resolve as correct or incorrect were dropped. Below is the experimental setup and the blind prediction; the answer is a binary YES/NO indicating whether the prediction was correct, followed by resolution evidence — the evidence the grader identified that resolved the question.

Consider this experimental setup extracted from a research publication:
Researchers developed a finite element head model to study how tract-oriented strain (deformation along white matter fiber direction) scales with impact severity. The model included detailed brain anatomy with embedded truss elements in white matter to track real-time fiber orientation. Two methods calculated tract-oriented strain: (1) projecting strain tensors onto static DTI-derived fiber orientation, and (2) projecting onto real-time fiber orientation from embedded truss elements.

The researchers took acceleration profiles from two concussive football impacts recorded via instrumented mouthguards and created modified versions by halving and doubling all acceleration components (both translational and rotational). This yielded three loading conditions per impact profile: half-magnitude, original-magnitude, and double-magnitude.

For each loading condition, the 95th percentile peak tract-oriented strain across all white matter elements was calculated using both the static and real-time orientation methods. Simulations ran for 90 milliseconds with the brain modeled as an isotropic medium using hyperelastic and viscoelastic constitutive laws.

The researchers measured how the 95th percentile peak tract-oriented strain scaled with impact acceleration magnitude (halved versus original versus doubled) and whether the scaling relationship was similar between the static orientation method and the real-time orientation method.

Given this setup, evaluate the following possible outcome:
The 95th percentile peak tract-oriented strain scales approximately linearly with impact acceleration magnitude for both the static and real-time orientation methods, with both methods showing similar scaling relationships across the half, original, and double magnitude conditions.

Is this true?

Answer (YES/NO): NO